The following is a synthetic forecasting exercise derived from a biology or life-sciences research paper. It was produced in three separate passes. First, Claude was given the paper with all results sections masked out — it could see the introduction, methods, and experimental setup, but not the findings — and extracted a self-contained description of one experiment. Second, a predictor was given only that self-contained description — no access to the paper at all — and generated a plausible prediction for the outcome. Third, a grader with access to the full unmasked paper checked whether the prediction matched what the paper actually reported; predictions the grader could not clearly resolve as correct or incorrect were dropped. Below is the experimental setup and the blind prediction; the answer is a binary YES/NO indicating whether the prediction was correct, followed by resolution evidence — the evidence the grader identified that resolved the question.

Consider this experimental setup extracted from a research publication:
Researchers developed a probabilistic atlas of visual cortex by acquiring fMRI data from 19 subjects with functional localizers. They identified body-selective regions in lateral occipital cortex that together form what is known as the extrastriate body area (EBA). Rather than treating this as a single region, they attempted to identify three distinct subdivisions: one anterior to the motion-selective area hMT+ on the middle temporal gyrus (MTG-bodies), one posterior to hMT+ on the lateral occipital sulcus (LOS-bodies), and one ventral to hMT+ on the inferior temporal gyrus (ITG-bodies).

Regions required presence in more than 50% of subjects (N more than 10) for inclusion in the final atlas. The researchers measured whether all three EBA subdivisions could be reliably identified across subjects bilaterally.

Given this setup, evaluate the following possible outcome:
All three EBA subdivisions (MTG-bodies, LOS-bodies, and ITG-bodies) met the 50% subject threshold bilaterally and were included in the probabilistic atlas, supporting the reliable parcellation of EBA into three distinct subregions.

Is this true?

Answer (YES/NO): YES